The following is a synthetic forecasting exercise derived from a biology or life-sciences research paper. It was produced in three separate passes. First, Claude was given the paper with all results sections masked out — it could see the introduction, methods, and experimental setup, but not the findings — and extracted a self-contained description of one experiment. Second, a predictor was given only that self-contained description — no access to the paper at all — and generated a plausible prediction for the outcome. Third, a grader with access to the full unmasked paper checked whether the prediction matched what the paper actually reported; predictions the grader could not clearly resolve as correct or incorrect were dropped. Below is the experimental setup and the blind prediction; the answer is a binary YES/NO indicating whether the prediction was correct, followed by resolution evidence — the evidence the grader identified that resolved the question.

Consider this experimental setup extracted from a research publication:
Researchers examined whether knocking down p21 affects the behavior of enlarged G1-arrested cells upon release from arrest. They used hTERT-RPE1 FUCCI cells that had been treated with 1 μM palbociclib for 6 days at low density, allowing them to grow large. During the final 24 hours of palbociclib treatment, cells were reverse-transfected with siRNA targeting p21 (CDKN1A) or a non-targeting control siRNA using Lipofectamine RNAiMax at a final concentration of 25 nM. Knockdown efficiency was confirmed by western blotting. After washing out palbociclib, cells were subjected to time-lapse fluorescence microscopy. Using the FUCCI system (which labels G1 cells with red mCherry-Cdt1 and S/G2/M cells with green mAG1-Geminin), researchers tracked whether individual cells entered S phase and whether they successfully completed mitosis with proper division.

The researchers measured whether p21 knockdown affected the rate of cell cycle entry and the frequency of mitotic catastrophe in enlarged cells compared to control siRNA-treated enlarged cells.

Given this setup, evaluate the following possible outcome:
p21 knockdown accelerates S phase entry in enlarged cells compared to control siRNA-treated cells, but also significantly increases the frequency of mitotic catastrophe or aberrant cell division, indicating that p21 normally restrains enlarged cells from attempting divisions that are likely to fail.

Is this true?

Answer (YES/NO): YES